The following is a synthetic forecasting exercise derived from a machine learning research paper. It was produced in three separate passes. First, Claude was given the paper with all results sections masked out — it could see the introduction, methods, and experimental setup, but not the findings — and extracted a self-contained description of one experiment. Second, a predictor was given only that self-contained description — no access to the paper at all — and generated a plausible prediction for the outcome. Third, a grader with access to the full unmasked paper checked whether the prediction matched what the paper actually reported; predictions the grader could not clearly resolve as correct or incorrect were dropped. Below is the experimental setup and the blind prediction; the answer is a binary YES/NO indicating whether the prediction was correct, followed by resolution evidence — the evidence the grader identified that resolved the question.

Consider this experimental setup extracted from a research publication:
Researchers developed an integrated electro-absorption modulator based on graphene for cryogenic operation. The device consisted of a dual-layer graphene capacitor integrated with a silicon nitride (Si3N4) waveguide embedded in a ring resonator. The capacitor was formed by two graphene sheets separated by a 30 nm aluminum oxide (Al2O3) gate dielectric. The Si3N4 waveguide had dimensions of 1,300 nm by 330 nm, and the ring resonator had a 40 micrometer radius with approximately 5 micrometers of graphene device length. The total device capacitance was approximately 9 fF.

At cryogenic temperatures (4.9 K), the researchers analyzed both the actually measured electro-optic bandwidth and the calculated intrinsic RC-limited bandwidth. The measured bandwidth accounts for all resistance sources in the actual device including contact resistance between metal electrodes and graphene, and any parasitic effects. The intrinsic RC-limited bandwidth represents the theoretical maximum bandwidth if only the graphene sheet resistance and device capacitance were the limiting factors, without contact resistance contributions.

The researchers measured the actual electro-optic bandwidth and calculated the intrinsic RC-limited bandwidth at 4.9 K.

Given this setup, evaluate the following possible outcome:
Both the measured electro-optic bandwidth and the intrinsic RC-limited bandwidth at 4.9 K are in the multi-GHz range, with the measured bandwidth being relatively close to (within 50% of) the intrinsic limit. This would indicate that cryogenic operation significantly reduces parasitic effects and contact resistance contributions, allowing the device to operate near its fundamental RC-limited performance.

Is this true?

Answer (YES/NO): NO